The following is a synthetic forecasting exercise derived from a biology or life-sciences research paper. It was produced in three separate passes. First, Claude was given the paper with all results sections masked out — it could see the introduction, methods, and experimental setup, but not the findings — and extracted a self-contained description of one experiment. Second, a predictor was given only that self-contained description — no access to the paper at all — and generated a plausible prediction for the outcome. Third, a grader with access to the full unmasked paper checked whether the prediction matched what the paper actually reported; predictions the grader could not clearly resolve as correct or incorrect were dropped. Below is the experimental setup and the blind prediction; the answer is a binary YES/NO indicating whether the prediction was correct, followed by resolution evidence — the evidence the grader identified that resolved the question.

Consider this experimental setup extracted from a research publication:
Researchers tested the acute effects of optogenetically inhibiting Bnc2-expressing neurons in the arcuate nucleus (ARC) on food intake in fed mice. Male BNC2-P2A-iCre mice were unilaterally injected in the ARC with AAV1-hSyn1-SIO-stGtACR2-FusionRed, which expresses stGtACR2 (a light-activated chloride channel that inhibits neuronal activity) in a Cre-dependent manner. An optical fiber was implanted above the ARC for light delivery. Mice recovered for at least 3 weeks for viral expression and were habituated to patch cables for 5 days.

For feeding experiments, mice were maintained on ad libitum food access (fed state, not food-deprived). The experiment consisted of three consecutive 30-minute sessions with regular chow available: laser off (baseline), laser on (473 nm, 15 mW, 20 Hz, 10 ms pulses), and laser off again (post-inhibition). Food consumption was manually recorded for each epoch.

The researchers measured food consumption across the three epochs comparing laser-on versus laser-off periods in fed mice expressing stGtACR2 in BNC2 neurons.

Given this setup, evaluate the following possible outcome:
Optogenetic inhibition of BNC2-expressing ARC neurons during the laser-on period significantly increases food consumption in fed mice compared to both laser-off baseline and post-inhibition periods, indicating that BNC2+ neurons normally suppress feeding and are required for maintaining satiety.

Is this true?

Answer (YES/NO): YES